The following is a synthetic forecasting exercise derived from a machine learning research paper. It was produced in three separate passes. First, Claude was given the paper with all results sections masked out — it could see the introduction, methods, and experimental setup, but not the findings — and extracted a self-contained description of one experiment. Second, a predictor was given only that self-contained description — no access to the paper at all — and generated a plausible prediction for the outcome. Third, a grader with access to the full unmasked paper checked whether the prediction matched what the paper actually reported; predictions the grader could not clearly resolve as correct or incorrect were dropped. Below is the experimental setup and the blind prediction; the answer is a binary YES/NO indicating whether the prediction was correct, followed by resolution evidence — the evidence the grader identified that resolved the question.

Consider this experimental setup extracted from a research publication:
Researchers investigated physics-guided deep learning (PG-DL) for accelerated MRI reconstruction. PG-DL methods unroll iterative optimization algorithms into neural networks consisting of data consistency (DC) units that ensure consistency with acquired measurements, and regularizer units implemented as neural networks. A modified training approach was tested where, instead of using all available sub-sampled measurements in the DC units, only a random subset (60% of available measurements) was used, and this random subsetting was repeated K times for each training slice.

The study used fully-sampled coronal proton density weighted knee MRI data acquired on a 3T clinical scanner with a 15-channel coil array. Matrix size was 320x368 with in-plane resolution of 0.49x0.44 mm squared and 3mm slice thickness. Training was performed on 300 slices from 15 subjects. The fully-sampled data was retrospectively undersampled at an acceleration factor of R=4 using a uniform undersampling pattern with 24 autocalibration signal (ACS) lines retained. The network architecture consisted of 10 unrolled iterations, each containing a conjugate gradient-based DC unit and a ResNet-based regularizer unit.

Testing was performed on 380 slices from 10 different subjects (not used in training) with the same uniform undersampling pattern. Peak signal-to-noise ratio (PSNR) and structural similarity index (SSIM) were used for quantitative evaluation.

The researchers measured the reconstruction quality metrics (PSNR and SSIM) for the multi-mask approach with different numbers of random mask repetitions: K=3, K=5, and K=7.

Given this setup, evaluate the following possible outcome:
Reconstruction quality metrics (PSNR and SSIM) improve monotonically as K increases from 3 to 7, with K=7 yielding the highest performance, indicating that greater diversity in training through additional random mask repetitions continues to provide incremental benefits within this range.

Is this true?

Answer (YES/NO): NO